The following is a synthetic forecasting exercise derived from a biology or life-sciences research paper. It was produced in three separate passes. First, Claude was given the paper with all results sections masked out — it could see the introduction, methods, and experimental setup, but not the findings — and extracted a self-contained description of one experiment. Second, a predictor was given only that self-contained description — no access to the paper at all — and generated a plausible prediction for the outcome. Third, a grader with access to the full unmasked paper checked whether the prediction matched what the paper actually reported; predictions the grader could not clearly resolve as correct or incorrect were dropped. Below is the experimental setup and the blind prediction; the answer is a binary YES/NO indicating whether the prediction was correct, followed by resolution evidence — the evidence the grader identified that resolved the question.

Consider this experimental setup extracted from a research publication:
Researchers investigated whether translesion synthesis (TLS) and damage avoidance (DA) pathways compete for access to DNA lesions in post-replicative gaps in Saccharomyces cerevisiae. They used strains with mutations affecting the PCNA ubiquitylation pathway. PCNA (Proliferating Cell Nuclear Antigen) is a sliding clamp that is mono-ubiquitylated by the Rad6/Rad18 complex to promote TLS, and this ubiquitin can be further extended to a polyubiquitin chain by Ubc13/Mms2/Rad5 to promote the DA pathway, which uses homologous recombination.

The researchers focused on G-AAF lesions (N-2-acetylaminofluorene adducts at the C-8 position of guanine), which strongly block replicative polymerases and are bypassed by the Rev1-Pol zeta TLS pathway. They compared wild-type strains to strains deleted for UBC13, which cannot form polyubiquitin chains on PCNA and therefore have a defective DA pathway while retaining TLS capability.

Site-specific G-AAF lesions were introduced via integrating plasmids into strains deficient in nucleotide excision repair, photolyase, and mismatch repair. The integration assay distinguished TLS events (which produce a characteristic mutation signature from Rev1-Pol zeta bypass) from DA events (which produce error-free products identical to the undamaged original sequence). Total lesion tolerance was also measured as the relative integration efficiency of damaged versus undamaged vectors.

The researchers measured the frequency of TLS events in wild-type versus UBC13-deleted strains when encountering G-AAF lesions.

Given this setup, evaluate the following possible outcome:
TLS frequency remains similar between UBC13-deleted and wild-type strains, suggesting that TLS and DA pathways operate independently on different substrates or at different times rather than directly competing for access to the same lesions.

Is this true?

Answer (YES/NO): NO